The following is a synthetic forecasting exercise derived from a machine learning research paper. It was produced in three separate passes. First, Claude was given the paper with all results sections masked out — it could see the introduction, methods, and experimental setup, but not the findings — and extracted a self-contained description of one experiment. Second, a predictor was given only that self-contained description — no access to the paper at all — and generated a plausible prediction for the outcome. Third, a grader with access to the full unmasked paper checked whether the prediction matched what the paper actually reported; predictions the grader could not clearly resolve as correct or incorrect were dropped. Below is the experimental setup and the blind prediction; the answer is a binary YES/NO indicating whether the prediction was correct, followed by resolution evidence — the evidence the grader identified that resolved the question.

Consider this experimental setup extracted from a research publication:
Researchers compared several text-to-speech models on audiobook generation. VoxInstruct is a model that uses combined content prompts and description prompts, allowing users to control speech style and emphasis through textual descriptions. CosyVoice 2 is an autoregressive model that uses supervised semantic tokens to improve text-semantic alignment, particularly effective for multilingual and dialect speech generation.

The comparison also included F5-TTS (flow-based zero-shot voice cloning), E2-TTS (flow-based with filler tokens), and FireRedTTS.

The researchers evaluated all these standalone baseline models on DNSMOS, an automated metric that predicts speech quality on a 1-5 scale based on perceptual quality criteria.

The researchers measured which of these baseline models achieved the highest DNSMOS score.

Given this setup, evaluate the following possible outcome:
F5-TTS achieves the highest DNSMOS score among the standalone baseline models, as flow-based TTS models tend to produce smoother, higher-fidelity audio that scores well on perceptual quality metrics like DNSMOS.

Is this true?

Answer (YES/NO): NO